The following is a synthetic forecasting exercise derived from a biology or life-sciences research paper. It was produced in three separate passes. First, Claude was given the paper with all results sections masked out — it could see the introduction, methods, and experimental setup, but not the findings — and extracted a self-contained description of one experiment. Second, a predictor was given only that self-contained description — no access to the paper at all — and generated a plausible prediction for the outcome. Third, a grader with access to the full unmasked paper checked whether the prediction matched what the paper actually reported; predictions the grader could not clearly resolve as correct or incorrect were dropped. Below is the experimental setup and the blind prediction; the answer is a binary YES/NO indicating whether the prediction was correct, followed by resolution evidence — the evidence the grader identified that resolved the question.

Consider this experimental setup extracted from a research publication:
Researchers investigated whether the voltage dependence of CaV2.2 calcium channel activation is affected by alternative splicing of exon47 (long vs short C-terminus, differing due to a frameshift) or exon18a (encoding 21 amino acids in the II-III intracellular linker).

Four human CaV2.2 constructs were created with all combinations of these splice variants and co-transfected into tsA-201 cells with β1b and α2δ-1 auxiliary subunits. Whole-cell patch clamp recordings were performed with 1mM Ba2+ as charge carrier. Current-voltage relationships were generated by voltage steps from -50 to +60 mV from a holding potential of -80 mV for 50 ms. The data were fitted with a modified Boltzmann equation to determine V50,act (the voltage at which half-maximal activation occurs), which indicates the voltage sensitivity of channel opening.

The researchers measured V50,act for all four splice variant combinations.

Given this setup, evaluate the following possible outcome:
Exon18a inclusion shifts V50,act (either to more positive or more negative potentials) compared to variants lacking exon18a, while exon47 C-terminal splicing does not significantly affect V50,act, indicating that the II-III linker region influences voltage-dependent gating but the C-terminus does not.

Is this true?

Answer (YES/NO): NO